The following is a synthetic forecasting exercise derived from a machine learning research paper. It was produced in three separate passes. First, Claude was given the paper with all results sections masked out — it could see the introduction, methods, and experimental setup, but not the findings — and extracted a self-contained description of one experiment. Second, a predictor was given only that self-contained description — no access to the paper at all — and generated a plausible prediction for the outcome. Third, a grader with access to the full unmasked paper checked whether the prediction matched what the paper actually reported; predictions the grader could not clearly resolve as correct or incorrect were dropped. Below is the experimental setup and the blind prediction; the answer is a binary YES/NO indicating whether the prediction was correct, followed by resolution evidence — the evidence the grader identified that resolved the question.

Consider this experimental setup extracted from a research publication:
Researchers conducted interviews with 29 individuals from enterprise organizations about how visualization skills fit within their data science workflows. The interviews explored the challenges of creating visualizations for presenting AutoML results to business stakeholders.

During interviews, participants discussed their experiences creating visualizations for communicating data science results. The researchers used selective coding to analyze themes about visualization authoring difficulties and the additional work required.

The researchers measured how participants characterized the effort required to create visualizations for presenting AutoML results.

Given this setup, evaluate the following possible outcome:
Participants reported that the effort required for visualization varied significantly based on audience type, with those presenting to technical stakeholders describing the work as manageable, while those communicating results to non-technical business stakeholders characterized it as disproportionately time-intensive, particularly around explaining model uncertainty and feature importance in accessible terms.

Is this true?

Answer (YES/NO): NO